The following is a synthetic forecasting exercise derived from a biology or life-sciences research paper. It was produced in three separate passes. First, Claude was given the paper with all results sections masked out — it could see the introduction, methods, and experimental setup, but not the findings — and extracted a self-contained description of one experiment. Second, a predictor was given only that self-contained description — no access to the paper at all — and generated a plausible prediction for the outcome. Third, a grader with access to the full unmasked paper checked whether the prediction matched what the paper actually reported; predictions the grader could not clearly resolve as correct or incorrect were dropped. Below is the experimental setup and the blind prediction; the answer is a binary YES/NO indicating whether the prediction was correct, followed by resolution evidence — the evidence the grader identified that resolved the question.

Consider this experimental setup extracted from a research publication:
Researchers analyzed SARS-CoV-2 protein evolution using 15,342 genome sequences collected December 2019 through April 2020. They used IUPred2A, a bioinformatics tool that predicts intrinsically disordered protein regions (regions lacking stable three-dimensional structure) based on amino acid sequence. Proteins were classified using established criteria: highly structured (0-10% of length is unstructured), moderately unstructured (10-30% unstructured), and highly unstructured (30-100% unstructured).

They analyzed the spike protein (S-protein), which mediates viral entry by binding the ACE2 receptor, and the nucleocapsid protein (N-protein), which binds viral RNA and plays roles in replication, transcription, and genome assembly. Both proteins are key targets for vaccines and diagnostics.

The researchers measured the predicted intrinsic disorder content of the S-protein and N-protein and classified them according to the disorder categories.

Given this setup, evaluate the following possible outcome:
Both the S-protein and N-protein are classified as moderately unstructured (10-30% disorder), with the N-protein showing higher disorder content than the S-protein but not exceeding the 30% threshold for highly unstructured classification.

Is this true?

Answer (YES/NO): NO